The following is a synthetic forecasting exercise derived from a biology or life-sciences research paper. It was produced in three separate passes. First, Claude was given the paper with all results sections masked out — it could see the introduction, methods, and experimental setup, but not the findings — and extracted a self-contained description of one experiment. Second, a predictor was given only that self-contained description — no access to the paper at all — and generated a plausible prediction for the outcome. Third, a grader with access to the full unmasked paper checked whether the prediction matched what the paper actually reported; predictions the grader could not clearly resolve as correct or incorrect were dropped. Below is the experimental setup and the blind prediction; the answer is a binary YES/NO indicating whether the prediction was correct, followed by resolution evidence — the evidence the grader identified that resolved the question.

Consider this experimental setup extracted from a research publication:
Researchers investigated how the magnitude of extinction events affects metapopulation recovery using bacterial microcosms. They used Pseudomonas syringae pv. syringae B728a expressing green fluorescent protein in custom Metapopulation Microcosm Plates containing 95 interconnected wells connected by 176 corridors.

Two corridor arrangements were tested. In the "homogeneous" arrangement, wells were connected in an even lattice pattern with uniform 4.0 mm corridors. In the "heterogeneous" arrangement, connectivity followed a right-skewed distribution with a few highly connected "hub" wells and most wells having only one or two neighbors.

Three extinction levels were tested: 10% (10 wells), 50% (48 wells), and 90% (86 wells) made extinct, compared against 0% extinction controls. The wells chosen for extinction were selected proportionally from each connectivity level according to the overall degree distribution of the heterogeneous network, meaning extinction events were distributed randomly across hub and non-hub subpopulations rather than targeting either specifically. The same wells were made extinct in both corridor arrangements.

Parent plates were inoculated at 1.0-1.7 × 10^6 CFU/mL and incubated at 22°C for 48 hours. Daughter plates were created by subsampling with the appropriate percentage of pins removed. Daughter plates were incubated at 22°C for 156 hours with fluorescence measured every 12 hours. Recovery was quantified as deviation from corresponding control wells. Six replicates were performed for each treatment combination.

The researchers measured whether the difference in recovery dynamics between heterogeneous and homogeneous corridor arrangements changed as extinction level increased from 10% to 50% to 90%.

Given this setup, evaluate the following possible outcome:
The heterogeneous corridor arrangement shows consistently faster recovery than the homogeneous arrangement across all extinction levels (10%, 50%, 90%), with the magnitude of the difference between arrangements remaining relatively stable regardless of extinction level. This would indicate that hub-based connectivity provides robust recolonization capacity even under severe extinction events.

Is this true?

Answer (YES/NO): NO